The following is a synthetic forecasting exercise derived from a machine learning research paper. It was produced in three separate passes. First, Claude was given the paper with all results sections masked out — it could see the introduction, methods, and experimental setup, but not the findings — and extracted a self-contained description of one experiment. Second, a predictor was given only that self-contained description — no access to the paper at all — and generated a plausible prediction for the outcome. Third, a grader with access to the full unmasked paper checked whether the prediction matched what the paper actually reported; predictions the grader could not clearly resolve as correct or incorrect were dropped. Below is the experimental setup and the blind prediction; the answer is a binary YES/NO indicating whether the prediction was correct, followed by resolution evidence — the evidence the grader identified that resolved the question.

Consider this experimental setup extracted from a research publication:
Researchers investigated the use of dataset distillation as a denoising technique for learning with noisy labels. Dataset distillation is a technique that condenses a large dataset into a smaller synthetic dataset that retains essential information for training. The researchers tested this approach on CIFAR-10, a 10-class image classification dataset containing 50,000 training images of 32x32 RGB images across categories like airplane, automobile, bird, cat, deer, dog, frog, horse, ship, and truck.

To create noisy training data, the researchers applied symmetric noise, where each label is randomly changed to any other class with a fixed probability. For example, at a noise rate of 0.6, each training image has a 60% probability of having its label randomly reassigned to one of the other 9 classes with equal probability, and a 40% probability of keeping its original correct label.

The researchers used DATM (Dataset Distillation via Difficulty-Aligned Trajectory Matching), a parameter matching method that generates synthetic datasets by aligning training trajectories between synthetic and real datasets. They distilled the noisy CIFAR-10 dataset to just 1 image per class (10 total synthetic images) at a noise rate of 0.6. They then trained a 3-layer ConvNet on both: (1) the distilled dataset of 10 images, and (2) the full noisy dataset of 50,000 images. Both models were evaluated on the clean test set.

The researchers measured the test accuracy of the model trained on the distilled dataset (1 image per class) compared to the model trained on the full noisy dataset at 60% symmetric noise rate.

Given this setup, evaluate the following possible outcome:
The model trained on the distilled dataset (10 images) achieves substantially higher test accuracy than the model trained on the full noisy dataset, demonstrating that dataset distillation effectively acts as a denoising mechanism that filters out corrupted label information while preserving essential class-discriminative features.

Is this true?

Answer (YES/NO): YES